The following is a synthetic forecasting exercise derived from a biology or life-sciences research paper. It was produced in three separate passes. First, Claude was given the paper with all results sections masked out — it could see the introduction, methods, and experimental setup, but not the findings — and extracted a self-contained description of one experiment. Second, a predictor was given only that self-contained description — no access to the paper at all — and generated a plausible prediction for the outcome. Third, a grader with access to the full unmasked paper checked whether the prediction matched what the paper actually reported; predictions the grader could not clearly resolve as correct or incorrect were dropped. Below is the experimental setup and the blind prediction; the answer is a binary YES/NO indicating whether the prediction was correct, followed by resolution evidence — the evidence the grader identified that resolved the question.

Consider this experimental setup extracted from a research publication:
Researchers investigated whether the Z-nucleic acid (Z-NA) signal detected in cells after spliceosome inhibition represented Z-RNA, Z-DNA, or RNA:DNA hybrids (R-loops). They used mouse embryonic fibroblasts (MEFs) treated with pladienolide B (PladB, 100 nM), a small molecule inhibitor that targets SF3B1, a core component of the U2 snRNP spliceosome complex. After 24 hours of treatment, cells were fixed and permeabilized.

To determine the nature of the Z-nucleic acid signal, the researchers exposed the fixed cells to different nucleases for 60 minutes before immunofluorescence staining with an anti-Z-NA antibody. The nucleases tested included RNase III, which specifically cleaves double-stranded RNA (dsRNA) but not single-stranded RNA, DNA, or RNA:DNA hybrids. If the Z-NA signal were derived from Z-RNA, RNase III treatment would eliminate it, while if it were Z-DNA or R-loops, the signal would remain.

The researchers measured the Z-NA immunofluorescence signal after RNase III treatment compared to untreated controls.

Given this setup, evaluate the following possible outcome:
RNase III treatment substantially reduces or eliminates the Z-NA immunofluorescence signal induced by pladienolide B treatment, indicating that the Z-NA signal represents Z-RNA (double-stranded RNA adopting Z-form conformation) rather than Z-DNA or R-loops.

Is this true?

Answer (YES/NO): YES